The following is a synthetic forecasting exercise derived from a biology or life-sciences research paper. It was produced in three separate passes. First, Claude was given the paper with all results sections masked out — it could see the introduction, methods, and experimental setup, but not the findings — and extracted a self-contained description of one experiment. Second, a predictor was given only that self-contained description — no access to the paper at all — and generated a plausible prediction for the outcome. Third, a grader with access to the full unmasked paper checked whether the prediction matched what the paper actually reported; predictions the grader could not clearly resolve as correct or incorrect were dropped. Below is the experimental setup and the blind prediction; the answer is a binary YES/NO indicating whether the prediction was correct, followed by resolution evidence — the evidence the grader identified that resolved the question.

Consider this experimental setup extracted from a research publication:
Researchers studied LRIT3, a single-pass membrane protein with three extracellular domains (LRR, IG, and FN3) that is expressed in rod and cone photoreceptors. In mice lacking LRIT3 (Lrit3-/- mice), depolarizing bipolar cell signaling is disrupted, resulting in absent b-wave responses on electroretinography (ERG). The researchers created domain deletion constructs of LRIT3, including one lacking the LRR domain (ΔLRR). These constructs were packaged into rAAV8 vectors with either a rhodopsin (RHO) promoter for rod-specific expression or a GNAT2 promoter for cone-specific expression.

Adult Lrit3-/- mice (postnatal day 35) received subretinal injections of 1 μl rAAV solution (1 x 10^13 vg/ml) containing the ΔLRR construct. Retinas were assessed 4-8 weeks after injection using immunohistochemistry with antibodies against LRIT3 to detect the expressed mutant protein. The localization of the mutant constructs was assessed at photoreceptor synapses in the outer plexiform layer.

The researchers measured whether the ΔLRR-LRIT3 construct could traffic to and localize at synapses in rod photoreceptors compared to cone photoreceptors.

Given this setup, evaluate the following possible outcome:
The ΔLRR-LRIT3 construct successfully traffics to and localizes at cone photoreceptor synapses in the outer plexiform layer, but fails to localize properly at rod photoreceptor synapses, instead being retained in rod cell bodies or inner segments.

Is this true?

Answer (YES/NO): NO